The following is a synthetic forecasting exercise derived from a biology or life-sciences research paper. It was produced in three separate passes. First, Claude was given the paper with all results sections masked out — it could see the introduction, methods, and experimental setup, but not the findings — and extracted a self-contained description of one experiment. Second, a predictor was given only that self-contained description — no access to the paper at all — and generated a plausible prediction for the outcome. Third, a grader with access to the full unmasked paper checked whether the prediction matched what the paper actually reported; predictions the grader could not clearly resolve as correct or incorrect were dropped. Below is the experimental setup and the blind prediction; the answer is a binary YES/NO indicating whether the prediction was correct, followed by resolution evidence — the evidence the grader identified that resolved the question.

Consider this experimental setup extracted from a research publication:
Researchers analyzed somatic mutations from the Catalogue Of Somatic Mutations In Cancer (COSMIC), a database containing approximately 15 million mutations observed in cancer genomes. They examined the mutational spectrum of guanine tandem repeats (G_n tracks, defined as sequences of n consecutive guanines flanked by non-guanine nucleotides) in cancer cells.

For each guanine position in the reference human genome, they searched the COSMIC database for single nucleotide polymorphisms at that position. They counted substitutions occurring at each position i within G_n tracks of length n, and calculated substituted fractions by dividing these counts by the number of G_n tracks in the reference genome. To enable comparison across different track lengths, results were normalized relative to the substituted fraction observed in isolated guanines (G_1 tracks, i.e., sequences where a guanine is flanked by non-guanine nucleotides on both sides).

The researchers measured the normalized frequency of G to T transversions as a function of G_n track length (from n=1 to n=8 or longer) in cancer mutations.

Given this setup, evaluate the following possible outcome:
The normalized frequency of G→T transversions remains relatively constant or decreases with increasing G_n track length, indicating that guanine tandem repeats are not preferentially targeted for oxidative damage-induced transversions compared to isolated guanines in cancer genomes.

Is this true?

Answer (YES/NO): NO